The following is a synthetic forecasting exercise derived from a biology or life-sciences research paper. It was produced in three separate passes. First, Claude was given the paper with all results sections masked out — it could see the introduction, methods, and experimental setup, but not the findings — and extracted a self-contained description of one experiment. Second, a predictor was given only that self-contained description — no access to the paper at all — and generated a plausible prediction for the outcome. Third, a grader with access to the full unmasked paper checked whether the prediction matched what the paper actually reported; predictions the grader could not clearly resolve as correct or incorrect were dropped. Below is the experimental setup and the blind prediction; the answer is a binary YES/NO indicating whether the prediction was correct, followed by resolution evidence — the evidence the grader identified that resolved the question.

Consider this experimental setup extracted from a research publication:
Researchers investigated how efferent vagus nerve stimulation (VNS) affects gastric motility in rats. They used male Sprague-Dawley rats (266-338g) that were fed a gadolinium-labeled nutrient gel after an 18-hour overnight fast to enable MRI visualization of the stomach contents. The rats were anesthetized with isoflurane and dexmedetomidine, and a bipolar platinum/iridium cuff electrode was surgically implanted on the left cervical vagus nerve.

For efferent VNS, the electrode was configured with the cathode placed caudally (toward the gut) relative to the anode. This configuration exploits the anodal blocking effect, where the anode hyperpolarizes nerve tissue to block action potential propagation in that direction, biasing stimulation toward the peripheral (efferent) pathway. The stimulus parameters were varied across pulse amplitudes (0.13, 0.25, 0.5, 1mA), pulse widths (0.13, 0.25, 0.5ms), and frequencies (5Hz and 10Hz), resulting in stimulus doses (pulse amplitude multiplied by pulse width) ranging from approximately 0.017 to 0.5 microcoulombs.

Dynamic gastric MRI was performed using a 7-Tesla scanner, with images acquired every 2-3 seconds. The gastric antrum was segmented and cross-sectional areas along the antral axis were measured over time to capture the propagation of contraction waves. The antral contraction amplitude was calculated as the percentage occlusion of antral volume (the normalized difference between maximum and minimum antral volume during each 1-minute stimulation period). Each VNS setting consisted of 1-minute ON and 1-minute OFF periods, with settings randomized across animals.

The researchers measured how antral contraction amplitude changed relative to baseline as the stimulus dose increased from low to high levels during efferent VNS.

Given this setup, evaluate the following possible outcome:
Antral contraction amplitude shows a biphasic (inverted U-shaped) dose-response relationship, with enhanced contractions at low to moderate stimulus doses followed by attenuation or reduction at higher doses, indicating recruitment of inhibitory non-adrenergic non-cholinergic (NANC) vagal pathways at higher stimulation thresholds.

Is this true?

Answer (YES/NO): YES